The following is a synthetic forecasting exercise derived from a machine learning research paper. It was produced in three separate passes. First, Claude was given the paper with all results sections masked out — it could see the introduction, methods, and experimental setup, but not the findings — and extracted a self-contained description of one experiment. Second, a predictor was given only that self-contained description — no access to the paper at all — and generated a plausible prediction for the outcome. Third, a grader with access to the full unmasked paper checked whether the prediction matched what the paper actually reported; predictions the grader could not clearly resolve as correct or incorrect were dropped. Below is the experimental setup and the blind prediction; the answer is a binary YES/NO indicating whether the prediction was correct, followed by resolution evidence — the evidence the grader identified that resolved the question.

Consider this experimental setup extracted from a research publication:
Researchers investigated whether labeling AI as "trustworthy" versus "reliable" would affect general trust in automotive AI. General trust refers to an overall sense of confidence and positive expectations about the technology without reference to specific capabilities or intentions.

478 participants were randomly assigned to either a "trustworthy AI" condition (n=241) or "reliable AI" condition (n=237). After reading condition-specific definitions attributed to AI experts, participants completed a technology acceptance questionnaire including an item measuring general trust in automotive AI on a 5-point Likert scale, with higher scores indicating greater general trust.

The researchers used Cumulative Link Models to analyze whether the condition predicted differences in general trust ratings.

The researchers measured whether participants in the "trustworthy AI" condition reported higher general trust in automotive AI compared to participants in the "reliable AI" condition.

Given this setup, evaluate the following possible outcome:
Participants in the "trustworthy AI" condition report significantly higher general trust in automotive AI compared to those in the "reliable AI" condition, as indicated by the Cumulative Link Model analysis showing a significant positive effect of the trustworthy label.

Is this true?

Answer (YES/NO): NO